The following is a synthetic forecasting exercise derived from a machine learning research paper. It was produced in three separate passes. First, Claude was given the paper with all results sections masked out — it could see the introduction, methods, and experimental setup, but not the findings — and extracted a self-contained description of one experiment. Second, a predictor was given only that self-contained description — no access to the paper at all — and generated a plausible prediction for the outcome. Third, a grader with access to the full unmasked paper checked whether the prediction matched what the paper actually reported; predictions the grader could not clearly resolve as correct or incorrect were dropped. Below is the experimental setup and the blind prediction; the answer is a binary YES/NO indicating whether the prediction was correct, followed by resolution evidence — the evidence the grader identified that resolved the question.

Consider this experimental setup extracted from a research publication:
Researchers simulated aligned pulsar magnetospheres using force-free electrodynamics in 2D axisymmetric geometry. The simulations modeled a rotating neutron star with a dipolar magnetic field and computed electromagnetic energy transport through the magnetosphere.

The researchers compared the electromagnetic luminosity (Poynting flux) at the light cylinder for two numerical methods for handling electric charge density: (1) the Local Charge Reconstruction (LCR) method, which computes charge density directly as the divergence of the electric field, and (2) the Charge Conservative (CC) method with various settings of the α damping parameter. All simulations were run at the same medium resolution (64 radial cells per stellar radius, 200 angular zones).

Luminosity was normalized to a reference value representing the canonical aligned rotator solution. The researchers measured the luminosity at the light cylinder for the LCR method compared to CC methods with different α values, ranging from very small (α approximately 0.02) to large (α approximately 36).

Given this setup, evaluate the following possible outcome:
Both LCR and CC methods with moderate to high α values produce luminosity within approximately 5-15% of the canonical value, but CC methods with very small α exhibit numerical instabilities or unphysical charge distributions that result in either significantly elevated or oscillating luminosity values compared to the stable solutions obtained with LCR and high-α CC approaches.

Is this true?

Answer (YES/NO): NO